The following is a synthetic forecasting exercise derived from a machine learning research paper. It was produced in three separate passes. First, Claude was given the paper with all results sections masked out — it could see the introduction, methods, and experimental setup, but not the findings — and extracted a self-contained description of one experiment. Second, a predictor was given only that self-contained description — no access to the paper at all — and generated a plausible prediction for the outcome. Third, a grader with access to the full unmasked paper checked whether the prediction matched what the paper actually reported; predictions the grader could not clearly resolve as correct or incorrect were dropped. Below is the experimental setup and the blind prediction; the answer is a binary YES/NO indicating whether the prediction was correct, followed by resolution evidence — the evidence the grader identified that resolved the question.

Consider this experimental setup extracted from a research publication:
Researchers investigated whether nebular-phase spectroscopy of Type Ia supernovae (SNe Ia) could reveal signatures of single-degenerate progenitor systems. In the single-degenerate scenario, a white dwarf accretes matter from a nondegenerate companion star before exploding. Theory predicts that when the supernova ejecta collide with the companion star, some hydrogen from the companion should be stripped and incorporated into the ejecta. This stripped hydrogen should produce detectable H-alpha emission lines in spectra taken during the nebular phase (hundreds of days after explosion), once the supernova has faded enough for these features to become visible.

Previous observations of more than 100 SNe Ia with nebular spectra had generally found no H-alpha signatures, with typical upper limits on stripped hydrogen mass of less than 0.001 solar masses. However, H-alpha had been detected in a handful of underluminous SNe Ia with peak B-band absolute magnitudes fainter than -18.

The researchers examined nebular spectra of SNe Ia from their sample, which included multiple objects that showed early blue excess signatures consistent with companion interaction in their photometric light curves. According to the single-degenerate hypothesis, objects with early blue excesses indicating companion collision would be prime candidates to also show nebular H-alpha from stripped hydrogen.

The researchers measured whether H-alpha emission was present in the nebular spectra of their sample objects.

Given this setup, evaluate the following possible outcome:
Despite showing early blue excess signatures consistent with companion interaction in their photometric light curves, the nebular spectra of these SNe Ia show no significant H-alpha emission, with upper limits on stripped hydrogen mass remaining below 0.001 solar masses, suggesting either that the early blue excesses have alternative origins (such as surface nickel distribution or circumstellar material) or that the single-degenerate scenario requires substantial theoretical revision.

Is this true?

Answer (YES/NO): NO